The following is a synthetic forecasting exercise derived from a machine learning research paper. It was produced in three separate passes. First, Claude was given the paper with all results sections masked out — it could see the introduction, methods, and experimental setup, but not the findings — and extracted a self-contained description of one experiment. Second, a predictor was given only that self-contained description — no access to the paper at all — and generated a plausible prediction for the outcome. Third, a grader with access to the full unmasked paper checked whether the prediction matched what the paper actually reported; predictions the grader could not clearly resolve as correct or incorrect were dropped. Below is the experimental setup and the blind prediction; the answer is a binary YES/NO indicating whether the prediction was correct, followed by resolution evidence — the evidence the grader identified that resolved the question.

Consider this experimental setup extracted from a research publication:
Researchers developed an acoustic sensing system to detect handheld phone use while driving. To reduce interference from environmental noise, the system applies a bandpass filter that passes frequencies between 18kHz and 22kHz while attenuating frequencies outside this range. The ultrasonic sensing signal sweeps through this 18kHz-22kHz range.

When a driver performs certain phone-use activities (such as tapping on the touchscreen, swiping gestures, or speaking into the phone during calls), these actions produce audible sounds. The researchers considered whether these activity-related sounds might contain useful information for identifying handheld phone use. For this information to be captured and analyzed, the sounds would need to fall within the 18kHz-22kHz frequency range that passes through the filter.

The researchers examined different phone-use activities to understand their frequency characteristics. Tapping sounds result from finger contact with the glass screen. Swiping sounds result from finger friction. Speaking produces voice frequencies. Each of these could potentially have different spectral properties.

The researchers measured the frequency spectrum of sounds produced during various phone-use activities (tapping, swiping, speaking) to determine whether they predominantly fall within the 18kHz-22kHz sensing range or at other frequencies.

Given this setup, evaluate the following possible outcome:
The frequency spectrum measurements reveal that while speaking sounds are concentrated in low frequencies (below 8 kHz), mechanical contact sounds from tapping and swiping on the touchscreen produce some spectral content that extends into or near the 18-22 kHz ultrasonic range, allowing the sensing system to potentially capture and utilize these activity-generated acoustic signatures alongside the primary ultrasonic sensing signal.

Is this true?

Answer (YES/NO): NO